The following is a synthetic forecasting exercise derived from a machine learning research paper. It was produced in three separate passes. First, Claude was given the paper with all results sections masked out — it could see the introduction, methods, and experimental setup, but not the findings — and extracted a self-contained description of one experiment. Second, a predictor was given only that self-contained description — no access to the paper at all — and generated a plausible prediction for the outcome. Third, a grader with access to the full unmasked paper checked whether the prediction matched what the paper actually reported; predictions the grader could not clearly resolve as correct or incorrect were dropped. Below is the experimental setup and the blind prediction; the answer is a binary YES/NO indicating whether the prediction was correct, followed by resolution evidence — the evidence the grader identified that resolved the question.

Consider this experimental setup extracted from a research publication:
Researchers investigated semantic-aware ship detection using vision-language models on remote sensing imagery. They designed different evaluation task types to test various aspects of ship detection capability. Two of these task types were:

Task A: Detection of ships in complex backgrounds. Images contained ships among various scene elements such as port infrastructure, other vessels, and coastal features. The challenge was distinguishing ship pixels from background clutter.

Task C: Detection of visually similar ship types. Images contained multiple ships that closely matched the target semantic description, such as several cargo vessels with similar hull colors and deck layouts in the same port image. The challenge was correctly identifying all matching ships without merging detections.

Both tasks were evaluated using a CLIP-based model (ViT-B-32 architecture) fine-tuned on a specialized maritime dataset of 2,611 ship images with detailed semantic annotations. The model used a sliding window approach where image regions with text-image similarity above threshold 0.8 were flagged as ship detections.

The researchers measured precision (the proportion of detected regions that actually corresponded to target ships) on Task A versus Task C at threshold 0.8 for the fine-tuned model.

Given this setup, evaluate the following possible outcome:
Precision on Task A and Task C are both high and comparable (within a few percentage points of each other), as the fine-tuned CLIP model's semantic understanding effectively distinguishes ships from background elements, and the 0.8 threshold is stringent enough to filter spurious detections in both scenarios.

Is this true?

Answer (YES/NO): YES